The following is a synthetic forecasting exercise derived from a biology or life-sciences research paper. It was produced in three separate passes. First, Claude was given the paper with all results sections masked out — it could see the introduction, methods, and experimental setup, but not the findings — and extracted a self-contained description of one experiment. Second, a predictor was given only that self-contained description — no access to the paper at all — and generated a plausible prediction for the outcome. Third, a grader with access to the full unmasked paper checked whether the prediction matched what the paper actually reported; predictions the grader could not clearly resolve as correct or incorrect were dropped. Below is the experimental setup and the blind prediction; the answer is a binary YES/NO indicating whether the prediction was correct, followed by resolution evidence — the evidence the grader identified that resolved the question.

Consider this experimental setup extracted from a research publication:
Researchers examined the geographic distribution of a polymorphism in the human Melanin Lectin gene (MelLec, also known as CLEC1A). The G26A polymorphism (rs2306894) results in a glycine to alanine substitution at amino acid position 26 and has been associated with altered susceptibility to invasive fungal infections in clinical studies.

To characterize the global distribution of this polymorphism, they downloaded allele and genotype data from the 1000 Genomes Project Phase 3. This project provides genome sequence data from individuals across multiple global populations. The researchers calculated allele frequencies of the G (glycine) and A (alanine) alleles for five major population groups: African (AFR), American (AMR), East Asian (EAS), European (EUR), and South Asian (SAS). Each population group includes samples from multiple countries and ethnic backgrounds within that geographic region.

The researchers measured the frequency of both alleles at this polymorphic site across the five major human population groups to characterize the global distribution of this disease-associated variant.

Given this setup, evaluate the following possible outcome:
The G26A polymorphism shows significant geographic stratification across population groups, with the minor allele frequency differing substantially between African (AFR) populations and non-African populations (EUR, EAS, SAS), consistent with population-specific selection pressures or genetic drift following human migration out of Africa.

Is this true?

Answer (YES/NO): YES